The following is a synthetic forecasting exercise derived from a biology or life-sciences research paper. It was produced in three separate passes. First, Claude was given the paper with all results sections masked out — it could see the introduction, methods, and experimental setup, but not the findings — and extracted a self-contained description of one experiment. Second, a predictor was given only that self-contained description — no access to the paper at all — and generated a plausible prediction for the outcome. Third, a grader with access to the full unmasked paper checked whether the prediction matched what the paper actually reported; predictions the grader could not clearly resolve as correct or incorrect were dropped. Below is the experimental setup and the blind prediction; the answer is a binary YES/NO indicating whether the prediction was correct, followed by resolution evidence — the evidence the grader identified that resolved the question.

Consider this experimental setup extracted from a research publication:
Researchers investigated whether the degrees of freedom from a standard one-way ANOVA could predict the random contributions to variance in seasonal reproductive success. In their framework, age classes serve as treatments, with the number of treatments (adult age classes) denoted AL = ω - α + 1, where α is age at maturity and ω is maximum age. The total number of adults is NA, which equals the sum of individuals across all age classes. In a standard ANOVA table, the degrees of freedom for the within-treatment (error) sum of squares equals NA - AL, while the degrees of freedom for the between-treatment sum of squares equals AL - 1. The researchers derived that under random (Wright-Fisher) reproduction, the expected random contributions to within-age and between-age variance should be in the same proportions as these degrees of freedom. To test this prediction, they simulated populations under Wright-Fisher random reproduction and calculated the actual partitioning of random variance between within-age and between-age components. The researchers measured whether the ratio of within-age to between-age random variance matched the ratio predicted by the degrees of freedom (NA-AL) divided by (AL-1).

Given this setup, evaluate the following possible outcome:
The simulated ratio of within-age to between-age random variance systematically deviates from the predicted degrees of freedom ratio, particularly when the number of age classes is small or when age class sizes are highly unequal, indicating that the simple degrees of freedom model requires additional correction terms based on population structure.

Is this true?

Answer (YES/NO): NO